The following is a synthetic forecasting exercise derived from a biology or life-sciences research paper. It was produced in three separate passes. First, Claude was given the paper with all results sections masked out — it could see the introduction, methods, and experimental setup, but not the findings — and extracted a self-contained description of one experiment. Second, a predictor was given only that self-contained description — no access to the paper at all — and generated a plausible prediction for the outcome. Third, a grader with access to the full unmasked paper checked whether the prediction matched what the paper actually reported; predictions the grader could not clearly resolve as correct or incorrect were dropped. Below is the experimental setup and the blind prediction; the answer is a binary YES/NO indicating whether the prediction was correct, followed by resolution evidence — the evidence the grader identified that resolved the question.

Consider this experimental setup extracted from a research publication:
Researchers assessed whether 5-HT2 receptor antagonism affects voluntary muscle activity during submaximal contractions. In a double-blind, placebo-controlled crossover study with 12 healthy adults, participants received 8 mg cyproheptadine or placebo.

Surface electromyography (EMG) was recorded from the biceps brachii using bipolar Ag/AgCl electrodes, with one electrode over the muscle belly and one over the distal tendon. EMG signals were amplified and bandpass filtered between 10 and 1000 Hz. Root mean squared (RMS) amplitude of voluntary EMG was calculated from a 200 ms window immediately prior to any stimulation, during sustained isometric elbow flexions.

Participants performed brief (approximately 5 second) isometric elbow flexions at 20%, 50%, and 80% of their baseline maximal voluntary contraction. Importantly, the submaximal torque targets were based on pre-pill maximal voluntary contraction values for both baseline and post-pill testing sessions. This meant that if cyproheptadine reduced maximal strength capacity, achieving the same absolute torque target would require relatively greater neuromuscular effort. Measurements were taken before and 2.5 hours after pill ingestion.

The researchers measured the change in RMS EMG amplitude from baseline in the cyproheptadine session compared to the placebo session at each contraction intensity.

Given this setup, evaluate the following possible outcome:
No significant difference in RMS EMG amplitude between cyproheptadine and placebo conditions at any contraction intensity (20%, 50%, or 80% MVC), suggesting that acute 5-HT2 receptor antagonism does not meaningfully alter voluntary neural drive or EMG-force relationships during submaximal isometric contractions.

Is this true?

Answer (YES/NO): YES